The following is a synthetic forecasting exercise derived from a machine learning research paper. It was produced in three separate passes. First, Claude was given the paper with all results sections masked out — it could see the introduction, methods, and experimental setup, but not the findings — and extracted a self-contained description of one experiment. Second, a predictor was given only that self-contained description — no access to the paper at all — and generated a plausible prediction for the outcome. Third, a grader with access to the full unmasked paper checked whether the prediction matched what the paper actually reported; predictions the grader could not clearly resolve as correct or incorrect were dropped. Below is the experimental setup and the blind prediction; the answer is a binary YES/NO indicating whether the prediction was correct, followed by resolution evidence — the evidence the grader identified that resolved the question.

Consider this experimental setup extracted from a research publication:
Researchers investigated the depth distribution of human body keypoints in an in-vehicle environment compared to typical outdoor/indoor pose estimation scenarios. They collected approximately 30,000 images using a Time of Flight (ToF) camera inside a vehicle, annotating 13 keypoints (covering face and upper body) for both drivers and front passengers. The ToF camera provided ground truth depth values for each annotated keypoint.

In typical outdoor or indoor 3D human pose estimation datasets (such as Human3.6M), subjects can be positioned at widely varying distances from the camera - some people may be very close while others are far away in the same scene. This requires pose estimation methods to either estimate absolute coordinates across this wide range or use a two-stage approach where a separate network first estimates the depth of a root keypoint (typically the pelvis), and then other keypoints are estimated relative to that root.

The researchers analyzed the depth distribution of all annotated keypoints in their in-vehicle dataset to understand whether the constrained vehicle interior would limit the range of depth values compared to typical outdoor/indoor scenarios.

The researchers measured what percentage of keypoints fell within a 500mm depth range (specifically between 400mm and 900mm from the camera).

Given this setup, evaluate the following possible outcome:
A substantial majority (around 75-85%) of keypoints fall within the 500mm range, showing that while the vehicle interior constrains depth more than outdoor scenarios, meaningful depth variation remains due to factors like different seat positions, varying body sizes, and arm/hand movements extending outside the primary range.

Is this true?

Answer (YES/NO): NO